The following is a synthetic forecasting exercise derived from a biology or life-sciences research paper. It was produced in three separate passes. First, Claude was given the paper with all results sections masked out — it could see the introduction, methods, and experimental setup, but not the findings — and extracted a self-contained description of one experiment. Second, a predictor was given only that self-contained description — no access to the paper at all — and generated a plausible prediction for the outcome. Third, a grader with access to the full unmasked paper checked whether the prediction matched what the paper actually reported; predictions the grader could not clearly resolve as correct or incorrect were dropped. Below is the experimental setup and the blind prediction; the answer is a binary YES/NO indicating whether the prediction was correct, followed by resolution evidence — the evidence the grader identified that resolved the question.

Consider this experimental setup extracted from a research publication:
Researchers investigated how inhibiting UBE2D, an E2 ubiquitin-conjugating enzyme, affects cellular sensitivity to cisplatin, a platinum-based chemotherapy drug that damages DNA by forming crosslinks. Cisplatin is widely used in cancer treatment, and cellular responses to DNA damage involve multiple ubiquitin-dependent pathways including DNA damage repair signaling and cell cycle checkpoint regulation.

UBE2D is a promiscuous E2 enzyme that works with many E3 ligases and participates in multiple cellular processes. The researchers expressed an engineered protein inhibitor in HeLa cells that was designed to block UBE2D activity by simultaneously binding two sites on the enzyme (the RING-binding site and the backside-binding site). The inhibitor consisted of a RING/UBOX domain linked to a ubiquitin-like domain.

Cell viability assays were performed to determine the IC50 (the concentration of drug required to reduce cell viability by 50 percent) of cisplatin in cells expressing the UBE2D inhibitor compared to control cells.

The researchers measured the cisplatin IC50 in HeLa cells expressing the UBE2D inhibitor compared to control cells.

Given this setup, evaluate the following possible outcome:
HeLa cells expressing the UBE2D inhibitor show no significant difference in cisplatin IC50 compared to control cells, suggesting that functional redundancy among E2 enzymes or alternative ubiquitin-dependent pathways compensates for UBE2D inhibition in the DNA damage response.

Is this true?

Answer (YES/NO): NO